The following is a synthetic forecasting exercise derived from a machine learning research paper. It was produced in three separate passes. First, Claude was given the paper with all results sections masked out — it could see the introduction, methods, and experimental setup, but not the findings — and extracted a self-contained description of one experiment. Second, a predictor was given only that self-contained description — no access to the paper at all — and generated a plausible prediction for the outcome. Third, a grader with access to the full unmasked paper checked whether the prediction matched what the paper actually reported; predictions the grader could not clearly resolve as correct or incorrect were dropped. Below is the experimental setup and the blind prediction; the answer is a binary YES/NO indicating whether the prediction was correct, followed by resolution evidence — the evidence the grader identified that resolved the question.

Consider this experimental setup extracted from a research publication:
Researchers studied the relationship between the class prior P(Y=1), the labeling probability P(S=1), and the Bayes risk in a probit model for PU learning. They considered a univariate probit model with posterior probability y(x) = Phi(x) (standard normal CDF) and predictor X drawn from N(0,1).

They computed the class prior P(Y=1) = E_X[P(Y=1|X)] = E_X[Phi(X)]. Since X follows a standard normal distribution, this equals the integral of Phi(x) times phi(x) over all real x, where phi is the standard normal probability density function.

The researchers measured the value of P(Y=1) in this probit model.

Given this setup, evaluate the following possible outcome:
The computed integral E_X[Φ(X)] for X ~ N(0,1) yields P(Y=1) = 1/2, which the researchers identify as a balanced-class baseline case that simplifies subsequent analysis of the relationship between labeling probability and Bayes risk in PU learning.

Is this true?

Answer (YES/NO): NO